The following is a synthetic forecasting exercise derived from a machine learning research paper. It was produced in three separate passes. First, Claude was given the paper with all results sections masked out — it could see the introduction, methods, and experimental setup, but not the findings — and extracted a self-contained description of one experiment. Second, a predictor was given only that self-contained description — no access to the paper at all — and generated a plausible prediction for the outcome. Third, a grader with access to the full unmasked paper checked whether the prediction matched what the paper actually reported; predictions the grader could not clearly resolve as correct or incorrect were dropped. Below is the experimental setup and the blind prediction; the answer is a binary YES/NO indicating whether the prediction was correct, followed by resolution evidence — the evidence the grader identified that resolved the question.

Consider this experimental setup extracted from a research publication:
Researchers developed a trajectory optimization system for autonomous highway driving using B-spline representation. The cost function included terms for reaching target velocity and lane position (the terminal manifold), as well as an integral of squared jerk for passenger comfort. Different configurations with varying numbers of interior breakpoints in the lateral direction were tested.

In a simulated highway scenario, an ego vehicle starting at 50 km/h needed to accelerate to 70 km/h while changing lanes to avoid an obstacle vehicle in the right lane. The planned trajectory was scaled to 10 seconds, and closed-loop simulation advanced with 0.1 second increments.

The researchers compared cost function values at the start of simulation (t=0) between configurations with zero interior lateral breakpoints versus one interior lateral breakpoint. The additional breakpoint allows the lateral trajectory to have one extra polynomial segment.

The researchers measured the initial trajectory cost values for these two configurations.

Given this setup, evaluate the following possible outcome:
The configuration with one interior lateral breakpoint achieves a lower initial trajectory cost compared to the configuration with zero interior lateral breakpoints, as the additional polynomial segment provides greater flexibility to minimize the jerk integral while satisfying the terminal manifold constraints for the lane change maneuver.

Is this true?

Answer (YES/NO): YES